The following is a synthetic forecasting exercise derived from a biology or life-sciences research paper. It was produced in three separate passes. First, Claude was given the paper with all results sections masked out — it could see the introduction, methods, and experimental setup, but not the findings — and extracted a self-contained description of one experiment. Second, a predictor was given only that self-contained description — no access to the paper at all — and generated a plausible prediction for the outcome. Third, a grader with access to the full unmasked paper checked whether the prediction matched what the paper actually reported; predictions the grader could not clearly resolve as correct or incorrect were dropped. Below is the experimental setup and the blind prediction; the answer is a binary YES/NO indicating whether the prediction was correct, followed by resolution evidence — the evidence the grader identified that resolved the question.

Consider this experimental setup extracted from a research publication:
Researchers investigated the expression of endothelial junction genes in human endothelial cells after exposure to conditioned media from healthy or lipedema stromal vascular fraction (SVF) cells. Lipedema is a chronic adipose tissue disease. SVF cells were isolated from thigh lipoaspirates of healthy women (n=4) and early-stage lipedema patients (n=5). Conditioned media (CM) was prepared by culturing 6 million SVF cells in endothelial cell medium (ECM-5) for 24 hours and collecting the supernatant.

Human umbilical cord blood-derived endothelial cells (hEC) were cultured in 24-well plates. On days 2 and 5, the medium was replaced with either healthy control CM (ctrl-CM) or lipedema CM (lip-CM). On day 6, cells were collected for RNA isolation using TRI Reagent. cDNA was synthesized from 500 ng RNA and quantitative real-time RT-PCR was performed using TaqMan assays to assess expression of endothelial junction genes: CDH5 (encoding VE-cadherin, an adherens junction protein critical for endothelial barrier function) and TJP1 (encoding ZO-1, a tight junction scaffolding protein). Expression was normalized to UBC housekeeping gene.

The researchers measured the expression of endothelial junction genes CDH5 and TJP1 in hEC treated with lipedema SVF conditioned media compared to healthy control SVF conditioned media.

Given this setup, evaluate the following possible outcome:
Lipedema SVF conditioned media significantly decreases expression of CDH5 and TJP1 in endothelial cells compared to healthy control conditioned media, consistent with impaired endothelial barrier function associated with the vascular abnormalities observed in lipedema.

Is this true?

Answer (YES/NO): NO